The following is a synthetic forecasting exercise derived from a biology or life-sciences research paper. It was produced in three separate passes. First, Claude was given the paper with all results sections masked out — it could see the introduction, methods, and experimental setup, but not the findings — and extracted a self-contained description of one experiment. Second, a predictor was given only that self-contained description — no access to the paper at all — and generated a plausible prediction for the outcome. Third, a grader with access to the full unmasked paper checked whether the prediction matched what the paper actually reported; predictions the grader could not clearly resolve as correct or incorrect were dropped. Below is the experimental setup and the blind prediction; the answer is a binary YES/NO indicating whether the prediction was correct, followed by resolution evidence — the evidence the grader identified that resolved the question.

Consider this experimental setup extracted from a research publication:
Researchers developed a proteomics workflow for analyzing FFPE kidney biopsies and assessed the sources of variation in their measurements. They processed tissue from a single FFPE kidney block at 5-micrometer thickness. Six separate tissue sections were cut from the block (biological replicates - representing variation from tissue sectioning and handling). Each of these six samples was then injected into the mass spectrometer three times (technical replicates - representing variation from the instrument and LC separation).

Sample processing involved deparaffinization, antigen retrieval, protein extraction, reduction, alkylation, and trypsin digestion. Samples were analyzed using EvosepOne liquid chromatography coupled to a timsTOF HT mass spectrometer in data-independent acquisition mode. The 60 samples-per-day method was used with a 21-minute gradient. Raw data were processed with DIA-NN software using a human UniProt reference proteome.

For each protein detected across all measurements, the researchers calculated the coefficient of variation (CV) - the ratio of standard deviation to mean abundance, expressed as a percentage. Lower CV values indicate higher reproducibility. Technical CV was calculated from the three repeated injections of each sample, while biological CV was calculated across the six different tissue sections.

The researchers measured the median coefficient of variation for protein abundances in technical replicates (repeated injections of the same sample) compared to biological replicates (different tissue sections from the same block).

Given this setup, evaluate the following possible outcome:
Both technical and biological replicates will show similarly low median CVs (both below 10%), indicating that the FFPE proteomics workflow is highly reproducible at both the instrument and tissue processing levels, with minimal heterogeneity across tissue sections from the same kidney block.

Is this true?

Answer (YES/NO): NO